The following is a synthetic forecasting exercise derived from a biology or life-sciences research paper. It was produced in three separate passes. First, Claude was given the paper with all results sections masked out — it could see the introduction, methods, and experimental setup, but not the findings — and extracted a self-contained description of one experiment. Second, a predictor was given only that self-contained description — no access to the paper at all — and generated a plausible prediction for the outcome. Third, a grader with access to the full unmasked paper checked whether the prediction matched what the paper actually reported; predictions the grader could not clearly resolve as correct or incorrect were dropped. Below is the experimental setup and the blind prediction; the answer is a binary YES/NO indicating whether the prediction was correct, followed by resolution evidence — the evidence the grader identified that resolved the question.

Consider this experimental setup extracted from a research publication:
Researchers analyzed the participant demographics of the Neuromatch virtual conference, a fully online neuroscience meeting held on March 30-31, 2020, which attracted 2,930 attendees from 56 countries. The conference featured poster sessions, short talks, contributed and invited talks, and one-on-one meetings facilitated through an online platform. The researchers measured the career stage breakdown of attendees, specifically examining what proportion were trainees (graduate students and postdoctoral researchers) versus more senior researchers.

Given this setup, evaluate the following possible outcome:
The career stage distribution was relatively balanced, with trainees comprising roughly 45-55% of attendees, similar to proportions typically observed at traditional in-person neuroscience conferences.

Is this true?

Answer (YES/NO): NO